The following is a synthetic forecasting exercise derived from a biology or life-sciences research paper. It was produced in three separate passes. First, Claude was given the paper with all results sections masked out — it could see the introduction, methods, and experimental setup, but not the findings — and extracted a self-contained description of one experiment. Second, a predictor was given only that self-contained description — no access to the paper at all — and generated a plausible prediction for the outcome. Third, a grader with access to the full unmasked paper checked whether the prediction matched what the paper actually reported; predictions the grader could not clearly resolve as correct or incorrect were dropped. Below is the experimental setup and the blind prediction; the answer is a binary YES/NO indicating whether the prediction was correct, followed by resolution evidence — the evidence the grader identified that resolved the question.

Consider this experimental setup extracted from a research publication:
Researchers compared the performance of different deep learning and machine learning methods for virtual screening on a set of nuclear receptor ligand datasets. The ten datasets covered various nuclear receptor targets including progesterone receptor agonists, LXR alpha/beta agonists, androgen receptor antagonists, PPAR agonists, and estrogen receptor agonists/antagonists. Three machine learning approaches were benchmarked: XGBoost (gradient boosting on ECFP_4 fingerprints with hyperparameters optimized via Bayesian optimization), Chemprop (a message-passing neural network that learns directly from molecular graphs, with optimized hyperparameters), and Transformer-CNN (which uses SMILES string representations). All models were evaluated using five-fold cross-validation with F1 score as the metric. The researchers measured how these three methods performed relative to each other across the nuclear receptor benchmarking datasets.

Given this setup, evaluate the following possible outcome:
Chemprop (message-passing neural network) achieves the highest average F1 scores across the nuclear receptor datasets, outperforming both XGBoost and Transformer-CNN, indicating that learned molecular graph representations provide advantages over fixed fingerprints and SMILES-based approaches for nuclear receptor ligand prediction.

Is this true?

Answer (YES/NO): NO